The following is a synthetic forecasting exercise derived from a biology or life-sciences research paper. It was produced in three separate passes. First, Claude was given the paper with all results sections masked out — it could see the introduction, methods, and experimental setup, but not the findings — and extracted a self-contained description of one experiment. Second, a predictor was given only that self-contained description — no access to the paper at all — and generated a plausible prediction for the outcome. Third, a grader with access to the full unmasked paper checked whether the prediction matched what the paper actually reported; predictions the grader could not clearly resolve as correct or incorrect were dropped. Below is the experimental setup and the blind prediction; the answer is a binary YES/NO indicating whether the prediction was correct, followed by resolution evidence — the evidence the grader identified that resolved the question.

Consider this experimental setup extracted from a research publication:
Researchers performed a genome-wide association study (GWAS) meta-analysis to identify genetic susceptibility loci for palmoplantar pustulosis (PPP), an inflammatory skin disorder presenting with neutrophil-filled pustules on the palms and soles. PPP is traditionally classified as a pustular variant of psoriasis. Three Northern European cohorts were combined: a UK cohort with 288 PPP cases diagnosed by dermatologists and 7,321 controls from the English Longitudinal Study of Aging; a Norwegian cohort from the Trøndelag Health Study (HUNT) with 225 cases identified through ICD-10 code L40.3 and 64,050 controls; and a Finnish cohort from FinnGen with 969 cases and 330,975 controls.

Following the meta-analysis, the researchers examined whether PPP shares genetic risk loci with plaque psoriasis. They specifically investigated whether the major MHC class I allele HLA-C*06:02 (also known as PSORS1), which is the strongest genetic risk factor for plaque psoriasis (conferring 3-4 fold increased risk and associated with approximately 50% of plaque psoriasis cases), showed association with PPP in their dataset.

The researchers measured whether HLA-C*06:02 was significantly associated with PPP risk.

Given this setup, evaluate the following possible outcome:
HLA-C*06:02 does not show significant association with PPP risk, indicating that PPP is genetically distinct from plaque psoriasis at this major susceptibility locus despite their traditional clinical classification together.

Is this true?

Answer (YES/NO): YES